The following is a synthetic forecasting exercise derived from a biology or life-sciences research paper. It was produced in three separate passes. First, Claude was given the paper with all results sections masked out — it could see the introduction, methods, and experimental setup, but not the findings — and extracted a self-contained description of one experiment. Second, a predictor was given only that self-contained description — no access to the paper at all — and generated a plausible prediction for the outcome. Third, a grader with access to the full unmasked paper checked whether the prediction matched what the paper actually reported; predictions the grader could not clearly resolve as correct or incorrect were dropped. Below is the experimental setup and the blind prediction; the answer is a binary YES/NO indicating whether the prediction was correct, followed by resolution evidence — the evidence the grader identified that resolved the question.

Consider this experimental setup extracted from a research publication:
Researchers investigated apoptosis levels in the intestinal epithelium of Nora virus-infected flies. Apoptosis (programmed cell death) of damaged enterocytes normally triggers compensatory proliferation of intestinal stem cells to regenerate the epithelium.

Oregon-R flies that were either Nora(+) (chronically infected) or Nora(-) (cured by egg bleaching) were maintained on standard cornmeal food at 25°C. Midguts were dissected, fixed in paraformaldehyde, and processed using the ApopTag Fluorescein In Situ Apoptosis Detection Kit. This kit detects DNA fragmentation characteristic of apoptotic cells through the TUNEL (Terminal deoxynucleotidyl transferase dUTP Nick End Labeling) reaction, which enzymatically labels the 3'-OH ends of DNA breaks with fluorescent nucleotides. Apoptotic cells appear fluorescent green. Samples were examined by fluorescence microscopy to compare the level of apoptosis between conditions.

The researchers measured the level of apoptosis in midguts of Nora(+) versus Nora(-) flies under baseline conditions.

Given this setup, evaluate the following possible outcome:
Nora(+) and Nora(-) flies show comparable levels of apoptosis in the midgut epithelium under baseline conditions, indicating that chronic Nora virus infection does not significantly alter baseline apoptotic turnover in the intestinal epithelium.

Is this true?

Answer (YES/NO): YES